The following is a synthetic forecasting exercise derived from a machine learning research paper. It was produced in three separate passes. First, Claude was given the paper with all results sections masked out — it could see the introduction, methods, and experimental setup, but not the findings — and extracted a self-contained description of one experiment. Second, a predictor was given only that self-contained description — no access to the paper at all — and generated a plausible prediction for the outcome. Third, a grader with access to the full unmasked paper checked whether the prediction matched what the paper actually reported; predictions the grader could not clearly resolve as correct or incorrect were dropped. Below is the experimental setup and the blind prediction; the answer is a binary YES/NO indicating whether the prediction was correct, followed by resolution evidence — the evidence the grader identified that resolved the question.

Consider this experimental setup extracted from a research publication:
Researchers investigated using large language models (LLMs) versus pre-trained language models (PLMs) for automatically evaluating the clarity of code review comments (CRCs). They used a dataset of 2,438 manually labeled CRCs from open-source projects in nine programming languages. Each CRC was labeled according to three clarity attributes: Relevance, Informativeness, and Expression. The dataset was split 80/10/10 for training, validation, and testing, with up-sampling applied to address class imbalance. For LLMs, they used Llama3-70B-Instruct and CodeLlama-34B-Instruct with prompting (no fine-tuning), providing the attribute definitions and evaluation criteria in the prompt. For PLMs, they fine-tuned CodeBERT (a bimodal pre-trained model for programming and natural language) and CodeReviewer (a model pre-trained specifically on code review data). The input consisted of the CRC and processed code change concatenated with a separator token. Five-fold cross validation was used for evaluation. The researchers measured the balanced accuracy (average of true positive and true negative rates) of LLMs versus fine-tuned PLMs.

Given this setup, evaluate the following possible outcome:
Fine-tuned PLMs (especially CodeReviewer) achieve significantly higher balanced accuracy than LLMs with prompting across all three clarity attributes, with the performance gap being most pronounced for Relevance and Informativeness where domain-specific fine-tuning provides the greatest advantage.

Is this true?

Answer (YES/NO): NO